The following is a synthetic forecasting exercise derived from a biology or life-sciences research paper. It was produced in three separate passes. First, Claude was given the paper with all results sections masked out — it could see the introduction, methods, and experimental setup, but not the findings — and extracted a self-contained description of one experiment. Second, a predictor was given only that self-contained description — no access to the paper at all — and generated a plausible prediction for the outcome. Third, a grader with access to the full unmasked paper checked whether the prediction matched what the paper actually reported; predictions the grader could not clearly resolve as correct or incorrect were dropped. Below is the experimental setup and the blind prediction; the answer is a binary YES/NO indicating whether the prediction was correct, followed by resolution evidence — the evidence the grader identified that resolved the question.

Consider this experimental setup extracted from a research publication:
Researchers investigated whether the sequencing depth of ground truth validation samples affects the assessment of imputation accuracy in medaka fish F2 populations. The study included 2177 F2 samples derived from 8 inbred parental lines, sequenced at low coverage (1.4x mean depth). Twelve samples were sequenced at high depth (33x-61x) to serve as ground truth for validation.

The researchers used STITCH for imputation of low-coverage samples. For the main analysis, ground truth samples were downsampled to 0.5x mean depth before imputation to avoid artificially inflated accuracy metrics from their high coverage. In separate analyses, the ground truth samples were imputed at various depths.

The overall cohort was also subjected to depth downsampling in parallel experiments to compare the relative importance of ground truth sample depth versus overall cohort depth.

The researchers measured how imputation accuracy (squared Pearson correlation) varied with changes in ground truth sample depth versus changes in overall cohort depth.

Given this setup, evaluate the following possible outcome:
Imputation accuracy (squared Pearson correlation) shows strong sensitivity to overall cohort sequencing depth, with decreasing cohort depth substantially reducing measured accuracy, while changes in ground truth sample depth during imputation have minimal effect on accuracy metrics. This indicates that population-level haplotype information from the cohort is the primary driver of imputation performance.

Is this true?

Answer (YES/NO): YES